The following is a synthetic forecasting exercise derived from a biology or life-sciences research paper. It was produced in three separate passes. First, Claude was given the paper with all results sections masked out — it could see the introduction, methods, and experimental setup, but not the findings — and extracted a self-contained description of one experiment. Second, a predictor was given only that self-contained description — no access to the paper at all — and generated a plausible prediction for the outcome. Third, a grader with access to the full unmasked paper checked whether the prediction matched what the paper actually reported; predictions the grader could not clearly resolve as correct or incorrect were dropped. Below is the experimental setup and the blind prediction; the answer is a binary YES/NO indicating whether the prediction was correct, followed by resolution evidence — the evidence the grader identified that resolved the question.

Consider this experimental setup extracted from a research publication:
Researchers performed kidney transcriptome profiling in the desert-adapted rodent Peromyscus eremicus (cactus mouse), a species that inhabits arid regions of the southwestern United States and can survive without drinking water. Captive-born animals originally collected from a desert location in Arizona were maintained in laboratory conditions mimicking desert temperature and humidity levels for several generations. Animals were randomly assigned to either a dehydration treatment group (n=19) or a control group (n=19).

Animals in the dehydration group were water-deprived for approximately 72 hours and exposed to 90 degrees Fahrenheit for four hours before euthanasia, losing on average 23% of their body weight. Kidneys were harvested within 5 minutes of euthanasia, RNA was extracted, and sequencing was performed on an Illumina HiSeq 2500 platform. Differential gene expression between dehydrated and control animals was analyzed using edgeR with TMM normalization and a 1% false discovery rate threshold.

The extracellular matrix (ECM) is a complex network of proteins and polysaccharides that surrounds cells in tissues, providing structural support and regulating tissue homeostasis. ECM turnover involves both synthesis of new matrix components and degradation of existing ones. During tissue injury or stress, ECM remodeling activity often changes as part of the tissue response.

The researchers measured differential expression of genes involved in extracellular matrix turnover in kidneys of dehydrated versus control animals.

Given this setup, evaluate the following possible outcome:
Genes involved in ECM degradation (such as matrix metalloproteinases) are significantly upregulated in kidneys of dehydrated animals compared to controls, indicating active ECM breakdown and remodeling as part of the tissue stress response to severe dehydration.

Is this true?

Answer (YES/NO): NO